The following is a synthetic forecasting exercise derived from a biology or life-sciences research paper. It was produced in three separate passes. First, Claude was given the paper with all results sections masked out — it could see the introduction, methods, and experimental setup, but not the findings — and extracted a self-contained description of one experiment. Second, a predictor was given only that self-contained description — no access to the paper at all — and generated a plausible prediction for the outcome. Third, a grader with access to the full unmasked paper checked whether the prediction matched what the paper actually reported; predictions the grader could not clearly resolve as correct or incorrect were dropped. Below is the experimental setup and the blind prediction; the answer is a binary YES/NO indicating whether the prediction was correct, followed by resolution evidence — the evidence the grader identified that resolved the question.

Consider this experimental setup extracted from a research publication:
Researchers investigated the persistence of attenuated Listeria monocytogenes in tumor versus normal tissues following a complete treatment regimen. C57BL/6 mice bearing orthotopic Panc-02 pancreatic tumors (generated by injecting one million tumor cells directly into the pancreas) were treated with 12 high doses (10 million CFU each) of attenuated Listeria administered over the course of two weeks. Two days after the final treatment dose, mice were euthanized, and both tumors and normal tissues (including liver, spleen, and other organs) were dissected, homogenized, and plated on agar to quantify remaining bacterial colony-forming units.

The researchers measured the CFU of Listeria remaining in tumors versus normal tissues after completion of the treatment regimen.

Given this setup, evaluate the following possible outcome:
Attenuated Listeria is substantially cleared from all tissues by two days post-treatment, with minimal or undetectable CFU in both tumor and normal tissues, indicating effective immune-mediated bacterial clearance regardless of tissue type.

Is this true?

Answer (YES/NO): NO